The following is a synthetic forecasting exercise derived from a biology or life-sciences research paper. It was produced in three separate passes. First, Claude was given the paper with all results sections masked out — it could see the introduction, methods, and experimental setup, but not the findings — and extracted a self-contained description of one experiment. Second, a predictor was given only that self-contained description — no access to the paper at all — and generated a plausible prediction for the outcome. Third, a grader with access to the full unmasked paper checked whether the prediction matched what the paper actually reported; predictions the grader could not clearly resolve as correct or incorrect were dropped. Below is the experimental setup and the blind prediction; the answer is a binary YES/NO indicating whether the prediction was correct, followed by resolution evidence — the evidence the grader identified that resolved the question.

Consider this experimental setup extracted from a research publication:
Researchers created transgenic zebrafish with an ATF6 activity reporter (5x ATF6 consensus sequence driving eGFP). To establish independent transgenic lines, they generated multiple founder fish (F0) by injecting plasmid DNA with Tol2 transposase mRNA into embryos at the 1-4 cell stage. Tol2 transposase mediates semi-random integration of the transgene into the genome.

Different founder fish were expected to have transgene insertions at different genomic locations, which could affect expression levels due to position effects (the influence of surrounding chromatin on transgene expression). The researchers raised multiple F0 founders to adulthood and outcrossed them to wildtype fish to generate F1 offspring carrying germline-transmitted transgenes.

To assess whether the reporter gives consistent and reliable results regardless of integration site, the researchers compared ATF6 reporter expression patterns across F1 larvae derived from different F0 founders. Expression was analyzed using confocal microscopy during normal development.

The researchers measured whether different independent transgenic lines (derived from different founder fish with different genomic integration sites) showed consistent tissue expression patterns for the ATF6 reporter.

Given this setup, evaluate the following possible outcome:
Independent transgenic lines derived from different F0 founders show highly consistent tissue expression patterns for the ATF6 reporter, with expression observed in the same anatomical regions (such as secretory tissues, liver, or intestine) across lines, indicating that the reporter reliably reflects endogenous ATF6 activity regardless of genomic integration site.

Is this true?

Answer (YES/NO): NO